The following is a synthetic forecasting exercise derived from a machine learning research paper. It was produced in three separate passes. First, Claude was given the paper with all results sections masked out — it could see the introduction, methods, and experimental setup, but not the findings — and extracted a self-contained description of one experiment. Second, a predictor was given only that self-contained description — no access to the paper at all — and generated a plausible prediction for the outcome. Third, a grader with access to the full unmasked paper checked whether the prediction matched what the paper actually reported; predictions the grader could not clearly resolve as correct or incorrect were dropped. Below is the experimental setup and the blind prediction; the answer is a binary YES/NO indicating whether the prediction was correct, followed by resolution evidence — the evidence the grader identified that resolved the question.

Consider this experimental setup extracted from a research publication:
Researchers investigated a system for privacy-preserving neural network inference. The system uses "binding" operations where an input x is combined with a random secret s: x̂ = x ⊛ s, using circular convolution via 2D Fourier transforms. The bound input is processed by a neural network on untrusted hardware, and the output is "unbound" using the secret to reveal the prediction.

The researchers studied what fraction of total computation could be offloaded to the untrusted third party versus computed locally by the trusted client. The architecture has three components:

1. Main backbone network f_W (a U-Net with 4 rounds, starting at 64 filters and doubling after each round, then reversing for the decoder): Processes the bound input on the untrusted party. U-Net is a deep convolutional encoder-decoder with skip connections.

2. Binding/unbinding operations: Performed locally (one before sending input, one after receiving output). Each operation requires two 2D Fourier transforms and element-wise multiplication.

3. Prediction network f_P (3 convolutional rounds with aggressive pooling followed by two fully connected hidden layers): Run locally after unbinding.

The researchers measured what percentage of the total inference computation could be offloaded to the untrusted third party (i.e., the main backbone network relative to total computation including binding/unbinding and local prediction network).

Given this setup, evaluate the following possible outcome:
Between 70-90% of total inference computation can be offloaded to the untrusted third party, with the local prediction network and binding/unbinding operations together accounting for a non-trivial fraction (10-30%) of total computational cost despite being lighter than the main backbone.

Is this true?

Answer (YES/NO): NO